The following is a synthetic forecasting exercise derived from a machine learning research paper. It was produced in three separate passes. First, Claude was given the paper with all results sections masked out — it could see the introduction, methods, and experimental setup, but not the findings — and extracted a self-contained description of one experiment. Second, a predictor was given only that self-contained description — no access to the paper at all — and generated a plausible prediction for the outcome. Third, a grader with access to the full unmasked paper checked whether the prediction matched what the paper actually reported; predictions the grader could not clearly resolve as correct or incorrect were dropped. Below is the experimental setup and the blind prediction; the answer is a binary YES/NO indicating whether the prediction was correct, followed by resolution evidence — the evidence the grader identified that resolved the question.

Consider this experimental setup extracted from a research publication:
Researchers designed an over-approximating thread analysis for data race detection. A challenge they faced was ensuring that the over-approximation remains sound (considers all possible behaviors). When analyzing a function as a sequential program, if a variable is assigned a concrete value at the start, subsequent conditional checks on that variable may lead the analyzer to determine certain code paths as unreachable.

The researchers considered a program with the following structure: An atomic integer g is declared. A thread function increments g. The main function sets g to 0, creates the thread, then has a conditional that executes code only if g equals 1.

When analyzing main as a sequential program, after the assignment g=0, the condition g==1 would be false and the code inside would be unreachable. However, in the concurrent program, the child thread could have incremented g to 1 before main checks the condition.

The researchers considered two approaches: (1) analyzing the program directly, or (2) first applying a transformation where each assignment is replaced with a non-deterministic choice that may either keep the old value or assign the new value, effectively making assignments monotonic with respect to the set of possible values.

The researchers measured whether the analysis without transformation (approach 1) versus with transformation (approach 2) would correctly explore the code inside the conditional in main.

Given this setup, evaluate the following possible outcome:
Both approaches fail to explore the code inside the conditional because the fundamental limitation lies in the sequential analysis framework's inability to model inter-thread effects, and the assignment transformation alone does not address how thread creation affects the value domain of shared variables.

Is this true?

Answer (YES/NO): NO